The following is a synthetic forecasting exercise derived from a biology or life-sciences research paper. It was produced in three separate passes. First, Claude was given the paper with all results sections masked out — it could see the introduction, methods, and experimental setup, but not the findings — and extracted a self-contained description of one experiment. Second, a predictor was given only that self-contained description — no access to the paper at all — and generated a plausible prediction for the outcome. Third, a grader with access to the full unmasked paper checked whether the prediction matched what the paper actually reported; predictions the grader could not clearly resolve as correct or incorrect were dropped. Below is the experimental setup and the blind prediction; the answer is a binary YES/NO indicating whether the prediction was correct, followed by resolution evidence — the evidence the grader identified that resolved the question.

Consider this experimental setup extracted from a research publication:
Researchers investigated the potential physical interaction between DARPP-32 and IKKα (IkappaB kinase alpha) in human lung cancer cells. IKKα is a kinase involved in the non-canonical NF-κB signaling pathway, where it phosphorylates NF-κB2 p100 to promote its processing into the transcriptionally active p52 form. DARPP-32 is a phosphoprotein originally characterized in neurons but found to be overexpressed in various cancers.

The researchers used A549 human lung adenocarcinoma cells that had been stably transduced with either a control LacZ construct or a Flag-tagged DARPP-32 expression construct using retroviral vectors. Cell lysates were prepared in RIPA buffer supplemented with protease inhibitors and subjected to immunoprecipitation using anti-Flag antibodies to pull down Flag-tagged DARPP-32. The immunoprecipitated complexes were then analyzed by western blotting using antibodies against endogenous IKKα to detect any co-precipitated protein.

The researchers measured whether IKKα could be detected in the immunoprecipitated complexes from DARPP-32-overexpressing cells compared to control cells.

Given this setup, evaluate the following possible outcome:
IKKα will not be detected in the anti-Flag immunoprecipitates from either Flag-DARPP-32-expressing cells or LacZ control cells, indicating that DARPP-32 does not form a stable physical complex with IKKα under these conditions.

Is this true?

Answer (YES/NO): NO